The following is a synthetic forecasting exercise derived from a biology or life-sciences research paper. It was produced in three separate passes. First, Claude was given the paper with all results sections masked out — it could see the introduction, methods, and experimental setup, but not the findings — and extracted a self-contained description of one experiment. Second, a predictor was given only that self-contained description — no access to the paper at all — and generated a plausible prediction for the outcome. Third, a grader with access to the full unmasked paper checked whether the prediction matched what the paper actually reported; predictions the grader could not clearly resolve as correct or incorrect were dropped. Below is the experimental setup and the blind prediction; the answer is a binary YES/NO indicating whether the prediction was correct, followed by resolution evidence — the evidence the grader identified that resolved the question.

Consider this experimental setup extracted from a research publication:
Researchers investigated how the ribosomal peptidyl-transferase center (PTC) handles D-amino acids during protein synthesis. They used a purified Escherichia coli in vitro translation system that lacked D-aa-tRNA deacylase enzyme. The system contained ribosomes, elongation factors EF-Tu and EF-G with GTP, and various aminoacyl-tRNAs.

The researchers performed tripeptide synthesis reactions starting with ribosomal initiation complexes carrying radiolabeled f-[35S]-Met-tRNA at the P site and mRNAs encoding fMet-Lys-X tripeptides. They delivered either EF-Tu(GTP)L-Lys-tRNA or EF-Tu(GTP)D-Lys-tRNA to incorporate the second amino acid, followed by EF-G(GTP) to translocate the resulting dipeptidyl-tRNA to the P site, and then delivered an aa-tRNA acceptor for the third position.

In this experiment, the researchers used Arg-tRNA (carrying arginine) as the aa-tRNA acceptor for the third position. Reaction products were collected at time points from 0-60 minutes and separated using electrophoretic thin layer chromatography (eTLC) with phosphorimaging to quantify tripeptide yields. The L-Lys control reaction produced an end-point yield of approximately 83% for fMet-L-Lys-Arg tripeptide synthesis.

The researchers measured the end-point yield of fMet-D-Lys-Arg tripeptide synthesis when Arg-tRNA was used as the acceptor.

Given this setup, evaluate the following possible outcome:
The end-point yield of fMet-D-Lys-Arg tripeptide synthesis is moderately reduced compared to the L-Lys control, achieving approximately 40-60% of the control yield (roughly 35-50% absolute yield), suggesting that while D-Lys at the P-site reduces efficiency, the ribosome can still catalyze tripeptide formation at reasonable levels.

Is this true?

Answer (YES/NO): NO